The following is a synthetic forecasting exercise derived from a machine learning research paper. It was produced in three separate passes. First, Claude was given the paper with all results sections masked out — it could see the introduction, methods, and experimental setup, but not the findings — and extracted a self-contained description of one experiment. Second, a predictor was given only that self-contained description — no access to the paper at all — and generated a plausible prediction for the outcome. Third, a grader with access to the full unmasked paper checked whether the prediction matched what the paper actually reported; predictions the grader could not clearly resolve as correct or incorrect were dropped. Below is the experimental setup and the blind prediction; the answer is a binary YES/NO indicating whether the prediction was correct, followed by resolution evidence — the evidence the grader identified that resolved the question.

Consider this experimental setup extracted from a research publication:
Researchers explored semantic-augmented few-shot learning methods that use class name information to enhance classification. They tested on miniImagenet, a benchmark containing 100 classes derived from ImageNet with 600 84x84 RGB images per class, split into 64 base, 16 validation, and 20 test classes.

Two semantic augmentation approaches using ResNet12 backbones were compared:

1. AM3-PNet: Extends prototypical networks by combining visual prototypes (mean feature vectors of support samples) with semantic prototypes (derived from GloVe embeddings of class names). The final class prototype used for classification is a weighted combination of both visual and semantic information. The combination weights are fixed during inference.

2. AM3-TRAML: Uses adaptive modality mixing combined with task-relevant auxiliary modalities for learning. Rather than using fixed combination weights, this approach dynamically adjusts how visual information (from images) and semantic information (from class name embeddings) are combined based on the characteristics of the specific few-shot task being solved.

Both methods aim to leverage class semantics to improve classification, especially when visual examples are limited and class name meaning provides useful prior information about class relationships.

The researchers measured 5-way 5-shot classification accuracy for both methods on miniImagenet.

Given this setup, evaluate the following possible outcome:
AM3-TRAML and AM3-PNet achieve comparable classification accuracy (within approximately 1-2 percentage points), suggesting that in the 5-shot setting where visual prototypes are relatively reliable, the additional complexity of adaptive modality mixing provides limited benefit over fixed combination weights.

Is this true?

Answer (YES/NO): NO